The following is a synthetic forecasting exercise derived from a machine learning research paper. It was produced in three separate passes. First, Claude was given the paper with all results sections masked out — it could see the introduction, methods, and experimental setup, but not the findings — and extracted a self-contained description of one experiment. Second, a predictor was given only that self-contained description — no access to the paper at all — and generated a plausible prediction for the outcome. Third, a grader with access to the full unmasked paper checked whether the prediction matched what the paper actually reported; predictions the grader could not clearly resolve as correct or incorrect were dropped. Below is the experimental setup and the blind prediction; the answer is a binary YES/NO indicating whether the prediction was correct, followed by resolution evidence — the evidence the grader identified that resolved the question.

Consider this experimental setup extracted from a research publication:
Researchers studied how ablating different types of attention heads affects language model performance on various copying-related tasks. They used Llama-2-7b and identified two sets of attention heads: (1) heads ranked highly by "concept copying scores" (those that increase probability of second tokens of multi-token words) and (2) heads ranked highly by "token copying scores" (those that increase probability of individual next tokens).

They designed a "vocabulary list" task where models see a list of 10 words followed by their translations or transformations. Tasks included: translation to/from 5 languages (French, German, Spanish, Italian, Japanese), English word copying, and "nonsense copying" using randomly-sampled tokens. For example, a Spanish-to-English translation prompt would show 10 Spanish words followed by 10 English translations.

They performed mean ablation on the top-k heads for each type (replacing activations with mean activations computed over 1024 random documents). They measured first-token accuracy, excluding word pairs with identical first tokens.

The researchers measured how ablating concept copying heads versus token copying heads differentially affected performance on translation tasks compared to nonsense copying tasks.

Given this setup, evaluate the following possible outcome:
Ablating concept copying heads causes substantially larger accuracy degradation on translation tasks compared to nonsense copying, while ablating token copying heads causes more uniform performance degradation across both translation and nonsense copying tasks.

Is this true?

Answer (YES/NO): NO